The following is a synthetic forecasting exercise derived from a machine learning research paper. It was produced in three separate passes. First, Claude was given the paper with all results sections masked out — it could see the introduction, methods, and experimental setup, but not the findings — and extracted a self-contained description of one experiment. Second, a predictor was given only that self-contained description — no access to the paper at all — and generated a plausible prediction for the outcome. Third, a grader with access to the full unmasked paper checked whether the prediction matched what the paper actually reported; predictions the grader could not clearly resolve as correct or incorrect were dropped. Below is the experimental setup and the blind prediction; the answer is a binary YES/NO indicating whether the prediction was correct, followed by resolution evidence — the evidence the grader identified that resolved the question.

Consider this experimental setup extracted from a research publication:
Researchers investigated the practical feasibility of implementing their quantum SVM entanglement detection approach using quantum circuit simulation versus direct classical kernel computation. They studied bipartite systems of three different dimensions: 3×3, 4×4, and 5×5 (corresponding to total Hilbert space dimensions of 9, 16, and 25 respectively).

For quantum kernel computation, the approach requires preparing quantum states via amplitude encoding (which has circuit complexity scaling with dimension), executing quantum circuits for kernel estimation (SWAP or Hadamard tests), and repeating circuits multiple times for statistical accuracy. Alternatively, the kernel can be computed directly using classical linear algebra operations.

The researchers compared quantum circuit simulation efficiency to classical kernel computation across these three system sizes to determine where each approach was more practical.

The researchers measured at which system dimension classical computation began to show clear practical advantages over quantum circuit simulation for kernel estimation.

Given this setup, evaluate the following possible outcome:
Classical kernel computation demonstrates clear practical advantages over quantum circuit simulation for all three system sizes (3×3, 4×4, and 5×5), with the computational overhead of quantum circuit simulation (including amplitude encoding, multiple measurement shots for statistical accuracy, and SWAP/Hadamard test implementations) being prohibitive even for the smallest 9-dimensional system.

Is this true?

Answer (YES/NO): NO